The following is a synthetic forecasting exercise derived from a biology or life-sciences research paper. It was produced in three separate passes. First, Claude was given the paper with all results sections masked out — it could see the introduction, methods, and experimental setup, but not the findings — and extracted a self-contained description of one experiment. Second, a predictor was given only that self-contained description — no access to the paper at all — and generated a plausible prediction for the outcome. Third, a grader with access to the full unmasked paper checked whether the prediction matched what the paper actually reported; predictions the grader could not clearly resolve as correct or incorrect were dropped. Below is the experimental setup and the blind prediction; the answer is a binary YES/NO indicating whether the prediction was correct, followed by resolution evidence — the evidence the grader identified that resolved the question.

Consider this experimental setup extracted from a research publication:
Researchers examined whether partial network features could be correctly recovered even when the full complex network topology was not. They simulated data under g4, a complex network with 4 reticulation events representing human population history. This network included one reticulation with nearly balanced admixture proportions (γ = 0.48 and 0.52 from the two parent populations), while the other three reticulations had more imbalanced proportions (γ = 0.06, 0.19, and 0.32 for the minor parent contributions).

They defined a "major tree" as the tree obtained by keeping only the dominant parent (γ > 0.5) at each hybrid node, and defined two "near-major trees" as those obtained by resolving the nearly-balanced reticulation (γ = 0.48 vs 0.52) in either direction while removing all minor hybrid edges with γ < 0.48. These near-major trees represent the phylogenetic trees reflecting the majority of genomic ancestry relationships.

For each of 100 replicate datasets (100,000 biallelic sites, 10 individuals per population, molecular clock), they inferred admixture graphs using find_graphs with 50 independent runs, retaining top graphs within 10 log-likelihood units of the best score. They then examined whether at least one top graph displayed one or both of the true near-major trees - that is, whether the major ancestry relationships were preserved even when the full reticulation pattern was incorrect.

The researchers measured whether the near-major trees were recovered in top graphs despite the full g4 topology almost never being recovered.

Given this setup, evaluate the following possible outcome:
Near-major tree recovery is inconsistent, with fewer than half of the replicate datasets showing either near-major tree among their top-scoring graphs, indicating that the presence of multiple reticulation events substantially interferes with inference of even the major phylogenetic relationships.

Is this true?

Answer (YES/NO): NO